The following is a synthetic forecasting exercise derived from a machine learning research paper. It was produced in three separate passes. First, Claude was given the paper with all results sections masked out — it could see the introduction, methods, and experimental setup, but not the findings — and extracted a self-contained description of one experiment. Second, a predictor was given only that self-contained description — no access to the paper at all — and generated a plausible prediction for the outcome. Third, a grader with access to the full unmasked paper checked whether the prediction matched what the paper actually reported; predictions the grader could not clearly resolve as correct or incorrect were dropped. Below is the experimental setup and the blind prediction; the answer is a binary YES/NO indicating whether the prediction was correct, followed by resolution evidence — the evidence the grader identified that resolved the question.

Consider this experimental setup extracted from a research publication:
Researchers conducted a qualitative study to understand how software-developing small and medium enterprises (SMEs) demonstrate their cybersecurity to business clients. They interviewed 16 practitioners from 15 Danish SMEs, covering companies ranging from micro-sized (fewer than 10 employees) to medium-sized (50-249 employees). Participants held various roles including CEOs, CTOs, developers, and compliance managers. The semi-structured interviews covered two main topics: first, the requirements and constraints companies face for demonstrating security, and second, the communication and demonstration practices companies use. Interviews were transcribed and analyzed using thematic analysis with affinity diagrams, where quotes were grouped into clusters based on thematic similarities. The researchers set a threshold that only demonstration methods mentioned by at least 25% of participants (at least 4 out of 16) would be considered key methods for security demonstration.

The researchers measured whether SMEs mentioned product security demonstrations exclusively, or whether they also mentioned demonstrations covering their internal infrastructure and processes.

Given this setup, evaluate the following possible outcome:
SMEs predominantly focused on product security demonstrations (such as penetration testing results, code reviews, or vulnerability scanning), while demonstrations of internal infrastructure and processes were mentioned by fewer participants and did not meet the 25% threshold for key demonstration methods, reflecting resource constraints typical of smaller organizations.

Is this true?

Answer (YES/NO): NO